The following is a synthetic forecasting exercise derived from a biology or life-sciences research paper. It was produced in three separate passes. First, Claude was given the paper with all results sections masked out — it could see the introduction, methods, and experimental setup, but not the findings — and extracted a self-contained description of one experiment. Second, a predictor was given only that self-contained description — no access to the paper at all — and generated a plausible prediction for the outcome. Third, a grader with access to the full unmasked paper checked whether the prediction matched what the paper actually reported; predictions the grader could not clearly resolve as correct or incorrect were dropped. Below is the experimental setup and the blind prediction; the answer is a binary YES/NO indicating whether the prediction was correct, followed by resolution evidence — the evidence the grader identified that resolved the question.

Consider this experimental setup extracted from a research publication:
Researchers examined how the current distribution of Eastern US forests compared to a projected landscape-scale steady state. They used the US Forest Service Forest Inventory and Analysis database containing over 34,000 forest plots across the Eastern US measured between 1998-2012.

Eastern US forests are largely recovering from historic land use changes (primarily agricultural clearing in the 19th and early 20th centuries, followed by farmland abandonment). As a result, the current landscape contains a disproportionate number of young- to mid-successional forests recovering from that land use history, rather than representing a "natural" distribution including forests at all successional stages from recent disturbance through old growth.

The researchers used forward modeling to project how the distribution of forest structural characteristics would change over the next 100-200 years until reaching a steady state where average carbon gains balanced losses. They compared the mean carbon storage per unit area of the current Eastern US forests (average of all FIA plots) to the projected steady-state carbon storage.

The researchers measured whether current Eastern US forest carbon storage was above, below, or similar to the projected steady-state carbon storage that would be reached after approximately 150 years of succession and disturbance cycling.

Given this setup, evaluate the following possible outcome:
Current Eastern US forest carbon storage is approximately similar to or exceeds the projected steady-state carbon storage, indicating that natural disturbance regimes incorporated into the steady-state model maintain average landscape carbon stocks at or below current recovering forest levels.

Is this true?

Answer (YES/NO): NO